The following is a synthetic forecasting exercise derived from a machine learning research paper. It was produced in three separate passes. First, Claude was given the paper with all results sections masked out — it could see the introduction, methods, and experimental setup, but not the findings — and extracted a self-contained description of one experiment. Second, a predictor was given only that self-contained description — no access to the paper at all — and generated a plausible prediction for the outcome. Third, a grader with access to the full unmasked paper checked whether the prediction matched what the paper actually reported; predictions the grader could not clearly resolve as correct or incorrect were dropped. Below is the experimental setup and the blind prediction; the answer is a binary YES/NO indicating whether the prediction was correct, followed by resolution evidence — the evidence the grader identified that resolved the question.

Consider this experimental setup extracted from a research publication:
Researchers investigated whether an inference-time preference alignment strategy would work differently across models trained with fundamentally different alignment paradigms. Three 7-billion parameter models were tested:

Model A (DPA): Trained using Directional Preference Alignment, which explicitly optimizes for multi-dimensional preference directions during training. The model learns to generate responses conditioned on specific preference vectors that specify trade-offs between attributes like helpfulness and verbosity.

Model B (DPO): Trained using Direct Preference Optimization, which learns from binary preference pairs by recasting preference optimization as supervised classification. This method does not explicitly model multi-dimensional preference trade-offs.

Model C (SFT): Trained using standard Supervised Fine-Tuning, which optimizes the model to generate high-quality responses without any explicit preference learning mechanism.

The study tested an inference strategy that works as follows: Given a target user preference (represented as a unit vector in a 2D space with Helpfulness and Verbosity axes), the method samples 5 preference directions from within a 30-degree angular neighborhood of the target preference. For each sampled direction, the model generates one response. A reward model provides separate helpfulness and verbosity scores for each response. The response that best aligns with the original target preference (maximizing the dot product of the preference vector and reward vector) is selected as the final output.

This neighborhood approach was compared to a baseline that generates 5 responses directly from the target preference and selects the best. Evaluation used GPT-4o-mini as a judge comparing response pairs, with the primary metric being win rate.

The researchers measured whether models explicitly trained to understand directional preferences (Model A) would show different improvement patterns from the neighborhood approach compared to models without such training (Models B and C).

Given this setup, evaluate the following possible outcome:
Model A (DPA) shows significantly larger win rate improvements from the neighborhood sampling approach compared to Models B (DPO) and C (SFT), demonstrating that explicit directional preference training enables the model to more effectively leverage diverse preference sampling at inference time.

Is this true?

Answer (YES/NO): NO